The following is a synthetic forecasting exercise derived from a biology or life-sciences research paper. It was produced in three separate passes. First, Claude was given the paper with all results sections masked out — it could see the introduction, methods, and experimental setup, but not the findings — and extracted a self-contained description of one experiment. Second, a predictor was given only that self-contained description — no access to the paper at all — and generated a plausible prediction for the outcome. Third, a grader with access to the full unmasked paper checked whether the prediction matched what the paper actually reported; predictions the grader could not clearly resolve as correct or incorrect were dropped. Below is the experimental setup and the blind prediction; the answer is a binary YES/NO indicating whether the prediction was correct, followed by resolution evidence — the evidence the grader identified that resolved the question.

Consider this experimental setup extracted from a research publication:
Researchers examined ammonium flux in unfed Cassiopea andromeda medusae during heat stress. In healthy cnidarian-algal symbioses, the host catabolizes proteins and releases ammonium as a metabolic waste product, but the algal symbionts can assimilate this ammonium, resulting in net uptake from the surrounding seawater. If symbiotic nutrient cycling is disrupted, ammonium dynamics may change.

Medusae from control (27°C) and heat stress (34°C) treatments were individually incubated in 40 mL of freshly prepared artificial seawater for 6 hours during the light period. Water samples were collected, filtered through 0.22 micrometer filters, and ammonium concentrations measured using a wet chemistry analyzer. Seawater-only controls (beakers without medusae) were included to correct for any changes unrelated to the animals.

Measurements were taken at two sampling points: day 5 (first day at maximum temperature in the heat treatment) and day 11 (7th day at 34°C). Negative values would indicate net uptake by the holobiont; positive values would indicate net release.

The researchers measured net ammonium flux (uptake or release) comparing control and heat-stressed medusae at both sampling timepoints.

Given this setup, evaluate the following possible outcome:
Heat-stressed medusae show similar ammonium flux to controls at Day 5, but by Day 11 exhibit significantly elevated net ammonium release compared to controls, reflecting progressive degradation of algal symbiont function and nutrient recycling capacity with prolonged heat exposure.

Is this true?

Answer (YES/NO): NO